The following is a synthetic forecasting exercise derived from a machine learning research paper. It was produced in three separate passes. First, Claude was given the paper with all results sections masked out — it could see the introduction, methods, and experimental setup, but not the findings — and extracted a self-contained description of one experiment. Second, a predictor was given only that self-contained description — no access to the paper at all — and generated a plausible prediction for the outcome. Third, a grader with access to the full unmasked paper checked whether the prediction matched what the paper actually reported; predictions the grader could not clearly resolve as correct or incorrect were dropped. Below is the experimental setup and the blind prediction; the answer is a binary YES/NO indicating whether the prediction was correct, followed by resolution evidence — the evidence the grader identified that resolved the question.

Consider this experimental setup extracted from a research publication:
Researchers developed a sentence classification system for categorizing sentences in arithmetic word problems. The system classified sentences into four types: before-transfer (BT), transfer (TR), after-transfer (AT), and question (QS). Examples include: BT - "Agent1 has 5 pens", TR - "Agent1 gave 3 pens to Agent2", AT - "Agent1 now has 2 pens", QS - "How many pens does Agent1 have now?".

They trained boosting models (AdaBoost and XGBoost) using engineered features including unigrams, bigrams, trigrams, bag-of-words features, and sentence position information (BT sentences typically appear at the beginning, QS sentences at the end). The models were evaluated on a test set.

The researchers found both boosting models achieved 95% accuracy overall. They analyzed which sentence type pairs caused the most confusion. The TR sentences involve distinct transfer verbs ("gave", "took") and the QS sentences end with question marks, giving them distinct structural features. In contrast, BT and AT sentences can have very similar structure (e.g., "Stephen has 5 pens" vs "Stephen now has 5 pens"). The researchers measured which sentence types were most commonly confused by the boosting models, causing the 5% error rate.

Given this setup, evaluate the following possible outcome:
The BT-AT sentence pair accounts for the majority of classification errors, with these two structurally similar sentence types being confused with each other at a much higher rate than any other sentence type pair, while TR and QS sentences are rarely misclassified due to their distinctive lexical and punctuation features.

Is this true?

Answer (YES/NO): YES